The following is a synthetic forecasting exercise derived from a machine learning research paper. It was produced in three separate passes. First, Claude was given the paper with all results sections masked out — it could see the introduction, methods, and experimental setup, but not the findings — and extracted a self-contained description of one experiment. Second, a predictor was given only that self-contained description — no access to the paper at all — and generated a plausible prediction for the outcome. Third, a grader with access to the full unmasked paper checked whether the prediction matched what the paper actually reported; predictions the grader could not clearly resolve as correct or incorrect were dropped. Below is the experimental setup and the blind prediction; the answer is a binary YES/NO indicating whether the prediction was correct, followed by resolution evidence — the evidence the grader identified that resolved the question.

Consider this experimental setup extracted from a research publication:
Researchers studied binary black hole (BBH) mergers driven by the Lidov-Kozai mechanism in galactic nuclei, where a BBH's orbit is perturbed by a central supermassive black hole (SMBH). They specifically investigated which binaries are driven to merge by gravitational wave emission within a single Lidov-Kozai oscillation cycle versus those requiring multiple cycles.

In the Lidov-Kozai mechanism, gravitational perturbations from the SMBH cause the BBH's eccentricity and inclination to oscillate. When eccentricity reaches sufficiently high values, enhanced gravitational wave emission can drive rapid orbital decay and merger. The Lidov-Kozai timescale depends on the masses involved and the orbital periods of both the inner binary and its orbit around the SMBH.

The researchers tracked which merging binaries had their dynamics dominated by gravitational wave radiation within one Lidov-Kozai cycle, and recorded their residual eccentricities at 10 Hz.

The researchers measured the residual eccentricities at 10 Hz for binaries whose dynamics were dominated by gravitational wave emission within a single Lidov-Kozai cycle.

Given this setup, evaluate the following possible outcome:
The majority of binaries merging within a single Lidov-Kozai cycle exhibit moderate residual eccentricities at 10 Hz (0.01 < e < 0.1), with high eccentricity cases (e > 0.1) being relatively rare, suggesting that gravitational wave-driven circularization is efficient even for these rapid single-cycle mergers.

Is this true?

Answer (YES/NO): NO